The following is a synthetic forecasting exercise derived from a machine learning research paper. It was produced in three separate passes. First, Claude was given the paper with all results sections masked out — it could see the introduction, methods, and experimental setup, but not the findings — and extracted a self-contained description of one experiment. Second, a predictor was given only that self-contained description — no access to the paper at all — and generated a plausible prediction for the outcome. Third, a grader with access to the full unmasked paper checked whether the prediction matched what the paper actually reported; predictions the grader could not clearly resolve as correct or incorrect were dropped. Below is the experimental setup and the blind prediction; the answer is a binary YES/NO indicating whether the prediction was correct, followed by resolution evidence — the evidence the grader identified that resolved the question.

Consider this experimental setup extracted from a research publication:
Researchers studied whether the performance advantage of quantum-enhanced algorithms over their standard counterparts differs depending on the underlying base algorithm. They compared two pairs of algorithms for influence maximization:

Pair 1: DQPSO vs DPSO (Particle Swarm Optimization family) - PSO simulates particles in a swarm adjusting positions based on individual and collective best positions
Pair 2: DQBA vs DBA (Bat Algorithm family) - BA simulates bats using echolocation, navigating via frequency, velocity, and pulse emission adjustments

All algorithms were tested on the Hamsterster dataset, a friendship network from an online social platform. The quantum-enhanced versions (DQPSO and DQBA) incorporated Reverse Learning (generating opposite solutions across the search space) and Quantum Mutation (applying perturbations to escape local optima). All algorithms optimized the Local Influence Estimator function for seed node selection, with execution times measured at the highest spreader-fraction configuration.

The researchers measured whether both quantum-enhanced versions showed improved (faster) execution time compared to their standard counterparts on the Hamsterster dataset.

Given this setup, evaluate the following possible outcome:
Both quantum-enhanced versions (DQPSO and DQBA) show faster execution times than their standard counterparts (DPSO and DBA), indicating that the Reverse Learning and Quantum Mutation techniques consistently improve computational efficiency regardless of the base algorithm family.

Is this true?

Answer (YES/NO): NO